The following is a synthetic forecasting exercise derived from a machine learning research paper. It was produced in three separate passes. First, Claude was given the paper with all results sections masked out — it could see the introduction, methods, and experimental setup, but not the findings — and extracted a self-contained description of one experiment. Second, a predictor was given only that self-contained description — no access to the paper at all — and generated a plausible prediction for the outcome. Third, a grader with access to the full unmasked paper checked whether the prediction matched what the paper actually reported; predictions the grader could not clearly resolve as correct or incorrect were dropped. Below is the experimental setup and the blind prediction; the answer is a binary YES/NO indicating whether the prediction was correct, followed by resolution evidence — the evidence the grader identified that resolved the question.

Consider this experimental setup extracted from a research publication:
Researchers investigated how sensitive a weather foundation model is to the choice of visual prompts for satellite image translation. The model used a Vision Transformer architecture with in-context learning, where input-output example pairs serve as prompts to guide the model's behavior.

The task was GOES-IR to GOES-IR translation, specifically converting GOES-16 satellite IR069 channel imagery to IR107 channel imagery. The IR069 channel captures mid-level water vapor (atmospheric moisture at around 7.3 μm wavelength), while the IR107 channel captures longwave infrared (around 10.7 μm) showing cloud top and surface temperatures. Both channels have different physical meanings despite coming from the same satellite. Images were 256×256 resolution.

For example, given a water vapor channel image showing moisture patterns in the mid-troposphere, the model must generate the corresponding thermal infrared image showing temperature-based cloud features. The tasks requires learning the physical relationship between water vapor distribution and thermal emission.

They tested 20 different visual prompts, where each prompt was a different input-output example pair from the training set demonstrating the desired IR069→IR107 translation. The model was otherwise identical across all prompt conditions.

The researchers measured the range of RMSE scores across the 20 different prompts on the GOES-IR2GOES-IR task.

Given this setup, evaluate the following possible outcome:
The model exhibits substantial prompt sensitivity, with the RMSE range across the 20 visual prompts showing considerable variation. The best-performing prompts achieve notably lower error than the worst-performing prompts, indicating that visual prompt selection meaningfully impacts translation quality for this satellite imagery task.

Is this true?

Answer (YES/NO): YES